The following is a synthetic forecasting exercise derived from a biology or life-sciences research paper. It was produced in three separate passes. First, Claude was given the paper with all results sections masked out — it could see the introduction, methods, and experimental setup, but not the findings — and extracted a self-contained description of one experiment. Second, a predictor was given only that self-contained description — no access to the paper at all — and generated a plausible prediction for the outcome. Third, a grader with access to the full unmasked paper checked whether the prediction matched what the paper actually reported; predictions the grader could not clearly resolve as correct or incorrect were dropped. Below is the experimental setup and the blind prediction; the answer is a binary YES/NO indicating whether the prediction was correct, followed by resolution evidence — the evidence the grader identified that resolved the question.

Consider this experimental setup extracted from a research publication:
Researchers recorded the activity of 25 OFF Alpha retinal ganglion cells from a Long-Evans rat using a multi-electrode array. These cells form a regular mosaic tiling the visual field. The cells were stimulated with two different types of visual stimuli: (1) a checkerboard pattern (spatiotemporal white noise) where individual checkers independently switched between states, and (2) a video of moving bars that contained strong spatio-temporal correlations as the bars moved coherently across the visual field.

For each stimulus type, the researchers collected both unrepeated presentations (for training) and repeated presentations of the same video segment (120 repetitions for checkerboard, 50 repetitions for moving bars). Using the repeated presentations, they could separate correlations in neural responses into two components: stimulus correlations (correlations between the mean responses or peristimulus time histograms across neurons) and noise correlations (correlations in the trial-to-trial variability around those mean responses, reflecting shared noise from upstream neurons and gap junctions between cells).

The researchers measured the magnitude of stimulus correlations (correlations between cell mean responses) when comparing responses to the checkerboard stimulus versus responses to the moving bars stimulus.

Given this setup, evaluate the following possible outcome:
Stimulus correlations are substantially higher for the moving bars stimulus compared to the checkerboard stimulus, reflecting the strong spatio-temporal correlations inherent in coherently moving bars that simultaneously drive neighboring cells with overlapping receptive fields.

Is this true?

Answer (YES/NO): YES